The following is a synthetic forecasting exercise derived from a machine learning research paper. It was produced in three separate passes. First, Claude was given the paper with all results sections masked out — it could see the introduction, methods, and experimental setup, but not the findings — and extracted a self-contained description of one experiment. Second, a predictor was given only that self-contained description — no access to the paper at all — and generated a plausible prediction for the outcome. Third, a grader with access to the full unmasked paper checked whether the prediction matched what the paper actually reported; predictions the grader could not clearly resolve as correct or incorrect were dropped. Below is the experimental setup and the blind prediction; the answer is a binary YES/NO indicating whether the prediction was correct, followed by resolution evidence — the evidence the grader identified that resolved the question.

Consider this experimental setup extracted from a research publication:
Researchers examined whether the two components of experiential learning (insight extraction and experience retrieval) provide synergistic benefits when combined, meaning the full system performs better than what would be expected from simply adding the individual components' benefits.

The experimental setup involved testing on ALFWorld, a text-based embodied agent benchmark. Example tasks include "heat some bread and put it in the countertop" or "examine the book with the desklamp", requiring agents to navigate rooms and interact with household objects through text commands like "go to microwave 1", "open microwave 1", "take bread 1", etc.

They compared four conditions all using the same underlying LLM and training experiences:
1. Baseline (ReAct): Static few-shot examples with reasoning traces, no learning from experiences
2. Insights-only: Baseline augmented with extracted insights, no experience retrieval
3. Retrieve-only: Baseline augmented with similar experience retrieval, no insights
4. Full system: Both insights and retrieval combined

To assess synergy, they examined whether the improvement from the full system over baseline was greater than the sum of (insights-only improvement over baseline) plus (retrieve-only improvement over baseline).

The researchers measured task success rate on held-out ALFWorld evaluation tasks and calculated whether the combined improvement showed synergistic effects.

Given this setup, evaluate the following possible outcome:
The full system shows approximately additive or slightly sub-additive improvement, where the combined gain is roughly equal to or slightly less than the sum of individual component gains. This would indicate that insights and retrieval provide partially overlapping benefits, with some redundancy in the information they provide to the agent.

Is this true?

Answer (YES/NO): NO